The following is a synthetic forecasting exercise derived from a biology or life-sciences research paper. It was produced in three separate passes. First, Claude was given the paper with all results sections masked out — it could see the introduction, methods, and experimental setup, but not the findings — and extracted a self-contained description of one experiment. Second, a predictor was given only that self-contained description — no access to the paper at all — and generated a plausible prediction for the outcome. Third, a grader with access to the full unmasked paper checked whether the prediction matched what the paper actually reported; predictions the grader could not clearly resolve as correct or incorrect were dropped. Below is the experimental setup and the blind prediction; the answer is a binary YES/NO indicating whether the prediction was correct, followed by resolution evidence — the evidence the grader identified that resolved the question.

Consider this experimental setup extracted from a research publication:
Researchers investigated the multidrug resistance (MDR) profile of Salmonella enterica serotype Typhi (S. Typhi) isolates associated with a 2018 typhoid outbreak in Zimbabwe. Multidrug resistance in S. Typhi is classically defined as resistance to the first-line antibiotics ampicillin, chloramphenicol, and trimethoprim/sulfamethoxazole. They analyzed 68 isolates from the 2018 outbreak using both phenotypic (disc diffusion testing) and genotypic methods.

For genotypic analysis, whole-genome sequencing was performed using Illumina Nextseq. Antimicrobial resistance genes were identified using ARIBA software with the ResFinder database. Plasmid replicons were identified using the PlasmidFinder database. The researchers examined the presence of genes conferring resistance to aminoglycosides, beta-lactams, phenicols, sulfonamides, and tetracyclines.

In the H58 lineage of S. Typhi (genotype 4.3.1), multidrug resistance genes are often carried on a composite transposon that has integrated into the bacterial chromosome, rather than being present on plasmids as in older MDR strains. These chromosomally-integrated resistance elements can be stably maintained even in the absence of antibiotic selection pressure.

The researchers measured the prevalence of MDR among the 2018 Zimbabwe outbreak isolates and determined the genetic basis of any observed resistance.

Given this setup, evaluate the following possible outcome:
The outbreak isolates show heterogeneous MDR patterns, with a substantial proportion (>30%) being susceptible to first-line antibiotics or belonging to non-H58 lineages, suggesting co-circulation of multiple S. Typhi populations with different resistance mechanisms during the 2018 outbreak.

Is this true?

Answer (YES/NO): NO